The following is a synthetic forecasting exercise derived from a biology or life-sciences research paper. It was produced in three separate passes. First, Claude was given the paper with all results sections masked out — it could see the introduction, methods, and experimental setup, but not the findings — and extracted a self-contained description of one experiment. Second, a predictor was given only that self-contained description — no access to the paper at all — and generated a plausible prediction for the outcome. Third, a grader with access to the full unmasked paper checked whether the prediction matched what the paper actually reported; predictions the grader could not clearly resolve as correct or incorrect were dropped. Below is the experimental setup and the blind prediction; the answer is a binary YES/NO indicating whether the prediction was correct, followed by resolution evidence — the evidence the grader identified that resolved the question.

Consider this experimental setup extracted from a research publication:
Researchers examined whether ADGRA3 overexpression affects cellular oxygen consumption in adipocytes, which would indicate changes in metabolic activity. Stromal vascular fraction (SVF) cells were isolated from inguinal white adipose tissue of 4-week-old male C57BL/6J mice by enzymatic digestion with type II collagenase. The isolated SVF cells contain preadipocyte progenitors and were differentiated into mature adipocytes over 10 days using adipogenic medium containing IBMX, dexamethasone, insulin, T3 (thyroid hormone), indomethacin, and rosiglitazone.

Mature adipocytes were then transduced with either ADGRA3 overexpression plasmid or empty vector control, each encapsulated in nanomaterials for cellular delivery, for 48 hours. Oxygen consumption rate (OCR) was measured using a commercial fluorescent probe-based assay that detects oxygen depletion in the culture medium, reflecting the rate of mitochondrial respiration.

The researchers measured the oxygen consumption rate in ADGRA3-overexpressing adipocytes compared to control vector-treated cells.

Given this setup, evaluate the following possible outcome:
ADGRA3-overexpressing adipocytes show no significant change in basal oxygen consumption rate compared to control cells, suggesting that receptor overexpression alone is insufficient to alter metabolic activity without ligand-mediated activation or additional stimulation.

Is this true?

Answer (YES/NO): NO